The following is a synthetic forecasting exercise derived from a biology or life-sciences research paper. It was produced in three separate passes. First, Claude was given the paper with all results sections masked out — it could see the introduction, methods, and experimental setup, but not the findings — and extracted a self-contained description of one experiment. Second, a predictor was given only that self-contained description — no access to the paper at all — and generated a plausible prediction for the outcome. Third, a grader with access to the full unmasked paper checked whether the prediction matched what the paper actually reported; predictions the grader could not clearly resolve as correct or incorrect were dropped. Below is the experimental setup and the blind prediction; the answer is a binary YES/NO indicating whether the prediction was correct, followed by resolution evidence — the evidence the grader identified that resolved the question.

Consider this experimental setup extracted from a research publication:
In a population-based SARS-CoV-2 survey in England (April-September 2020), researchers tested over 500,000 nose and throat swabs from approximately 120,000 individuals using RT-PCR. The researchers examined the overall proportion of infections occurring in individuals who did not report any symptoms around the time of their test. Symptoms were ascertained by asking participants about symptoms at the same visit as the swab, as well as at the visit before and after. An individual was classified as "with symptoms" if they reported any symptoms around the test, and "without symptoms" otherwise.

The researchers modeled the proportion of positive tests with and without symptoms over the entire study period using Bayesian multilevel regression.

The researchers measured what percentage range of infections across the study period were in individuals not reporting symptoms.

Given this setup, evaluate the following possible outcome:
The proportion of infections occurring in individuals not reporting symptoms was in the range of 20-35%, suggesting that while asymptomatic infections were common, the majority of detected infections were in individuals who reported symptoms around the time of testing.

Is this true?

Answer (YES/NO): NO